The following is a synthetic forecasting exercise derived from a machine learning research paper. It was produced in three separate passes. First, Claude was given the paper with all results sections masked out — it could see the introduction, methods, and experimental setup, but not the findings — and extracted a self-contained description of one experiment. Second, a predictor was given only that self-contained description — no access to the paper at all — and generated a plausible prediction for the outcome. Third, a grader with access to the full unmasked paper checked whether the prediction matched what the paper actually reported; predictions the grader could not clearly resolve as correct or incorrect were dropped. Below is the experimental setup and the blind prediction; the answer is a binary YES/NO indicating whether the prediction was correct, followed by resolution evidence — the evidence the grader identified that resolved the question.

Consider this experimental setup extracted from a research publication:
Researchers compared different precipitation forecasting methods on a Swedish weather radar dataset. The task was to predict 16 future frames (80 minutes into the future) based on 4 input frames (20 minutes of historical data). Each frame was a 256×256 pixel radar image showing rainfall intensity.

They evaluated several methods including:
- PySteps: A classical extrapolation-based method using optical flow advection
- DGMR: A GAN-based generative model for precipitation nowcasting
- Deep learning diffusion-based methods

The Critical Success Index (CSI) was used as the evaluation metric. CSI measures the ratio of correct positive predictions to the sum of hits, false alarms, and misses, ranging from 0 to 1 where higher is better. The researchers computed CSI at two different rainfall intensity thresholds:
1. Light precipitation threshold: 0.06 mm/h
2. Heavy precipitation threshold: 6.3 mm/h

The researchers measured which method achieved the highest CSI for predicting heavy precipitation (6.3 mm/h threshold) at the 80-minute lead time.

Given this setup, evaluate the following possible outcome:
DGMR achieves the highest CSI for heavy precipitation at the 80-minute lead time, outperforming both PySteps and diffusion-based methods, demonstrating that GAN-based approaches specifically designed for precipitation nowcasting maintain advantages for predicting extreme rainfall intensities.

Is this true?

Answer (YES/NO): NO